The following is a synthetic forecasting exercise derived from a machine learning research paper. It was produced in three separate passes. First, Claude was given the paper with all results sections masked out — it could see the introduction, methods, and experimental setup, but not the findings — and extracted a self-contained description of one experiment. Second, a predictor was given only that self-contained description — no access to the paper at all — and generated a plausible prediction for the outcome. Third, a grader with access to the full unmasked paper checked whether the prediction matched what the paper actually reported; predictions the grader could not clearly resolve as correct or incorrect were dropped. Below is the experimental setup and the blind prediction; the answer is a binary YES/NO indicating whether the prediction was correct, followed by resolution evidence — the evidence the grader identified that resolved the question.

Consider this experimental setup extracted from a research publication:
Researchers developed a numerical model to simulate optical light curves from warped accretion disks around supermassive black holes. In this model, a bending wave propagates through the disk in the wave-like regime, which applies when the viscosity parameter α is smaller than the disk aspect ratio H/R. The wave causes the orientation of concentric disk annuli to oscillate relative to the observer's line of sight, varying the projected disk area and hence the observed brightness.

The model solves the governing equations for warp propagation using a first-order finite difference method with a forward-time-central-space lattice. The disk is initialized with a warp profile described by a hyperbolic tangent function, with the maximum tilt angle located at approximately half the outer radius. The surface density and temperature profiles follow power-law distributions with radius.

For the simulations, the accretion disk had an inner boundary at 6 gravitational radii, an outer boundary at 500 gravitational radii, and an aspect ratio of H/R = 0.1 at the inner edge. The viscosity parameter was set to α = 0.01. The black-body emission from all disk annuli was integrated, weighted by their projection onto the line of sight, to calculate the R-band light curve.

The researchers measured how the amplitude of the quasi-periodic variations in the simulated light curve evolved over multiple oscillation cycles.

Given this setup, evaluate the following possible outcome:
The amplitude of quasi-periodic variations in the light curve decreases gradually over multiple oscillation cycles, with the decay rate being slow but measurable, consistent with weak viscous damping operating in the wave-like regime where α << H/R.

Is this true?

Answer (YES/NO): YES